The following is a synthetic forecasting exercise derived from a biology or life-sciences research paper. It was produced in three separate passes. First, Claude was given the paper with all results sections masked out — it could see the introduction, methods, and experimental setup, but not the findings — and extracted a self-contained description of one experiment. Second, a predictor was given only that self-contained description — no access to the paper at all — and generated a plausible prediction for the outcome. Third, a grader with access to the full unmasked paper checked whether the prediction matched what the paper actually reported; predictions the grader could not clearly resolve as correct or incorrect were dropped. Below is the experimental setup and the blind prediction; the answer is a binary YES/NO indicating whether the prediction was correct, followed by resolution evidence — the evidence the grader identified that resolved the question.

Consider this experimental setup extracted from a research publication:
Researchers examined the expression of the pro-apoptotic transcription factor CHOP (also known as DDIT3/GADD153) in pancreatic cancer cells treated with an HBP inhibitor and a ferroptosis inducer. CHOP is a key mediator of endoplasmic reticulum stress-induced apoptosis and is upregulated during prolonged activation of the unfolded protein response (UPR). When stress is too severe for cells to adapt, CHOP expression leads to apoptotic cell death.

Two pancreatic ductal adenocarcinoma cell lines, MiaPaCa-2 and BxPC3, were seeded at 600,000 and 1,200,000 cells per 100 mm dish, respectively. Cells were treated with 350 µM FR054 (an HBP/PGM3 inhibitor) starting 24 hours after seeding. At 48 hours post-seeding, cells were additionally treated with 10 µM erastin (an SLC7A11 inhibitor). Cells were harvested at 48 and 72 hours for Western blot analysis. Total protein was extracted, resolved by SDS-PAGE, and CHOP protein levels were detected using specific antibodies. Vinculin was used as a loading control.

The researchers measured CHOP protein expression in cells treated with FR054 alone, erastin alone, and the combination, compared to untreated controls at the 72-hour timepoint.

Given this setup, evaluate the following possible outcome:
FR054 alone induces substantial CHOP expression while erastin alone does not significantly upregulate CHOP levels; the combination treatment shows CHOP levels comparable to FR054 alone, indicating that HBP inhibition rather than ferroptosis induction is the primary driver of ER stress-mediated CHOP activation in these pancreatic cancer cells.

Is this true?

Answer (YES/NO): NO